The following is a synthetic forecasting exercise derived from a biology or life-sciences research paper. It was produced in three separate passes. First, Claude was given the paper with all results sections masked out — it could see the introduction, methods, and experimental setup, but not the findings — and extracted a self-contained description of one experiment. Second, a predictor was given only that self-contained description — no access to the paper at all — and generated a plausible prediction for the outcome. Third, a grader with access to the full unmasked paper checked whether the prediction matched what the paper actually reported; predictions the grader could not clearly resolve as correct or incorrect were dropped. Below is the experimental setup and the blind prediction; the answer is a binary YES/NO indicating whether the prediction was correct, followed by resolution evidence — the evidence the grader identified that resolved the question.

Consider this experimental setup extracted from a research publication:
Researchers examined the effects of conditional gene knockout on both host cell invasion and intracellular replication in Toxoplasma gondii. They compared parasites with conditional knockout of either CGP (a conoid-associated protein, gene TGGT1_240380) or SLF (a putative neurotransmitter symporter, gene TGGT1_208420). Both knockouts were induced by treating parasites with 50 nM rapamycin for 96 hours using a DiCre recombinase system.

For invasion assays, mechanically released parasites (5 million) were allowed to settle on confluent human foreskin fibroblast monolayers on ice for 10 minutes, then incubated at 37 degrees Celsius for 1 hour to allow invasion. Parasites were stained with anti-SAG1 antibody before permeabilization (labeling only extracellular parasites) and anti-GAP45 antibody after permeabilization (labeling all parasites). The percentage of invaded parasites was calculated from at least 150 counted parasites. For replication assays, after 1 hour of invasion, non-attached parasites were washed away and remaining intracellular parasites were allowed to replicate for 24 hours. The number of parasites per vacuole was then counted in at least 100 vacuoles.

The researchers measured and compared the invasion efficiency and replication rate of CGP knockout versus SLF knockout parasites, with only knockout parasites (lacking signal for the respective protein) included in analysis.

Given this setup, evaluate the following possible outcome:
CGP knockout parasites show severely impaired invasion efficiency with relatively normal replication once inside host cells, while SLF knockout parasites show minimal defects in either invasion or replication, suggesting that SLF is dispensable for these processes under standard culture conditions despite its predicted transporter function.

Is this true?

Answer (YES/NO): NO